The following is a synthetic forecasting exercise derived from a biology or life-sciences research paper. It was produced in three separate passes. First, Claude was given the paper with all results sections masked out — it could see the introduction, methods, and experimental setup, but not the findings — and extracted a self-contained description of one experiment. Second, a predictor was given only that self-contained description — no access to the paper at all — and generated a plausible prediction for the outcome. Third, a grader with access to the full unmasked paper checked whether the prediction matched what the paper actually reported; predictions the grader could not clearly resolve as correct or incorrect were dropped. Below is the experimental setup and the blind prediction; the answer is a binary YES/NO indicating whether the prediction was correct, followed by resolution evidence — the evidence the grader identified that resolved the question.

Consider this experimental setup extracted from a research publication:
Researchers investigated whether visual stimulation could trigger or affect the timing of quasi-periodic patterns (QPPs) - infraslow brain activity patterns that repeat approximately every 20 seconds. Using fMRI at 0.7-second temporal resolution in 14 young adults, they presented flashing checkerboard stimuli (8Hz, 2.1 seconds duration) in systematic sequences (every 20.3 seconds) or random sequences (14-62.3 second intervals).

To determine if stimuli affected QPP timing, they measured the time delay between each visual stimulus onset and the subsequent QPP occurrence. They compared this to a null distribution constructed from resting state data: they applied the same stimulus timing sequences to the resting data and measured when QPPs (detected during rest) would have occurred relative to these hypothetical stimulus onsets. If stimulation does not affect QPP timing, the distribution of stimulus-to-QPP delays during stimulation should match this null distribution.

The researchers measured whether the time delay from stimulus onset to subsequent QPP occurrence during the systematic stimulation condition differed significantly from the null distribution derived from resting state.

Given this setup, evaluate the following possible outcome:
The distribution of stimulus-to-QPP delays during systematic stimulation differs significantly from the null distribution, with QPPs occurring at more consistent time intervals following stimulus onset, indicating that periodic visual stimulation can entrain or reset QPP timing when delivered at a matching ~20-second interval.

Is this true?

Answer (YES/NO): NO